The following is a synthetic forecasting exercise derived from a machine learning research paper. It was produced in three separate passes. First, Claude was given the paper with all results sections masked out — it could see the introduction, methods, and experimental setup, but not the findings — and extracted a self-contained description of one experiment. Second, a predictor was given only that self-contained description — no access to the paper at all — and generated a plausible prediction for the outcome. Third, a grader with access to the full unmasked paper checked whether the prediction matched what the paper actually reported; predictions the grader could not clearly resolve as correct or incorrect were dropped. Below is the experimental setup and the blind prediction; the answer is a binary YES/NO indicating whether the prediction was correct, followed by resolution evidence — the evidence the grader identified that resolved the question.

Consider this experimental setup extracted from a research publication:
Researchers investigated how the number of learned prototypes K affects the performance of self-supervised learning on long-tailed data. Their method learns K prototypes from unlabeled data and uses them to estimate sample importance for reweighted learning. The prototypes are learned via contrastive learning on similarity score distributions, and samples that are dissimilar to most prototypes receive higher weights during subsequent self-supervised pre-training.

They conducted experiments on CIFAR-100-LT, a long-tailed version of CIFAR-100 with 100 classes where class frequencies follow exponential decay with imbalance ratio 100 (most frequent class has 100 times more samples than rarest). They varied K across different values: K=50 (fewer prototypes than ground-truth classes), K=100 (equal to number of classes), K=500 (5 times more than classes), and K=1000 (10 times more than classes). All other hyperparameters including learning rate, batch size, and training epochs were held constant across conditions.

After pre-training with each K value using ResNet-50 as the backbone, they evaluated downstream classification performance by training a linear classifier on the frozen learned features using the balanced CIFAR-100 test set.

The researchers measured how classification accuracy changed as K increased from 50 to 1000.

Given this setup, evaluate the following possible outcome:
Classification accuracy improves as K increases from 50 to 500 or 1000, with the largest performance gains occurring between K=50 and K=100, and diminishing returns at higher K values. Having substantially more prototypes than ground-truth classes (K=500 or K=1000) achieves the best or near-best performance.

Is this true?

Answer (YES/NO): NO